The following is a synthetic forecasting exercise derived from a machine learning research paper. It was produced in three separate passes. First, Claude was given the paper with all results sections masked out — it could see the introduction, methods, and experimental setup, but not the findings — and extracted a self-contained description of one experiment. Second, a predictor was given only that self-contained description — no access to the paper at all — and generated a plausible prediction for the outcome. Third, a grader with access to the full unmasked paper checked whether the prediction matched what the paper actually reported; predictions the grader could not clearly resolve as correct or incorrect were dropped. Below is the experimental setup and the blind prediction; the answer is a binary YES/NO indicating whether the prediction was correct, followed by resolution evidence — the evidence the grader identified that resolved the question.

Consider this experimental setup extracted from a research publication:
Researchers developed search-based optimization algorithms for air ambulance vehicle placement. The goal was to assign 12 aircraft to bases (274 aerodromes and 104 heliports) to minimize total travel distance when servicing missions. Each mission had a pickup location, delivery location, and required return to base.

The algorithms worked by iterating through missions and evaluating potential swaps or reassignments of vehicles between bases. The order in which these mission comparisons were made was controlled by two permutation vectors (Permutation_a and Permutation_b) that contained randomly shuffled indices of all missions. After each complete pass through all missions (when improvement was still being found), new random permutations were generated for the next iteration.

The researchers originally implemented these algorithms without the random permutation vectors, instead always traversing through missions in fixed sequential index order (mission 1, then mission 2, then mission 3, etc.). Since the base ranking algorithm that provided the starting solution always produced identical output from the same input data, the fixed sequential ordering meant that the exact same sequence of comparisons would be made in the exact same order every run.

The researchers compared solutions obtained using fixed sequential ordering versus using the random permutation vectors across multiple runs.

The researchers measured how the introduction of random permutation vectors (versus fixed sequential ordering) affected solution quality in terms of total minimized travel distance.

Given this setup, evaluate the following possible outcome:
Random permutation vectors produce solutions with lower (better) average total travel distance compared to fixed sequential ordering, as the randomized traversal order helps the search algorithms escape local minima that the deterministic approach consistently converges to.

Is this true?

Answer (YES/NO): YES